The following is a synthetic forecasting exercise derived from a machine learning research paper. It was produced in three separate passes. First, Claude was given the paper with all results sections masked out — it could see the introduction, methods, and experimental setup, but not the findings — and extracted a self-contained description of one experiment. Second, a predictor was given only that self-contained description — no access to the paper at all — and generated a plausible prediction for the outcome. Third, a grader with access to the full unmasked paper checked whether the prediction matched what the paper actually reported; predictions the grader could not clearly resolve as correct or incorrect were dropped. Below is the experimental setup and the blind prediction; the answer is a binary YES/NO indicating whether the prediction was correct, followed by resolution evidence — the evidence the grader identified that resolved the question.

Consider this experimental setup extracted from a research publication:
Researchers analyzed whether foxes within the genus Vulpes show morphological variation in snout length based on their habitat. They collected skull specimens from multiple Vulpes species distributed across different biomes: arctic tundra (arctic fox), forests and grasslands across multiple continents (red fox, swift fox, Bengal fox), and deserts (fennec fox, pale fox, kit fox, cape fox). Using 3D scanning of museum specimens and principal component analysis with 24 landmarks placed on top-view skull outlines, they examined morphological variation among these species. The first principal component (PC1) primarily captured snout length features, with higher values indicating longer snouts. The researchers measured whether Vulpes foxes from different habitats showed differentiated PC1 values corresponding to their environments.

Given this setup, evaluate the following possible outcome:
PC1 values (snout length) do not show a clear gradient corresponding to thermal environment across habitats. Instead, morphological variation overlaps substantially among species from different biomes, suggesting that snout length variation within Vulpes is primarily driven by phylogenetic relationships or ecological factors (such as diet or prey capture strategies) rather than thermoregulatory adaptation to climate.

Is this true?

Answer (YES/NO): YES